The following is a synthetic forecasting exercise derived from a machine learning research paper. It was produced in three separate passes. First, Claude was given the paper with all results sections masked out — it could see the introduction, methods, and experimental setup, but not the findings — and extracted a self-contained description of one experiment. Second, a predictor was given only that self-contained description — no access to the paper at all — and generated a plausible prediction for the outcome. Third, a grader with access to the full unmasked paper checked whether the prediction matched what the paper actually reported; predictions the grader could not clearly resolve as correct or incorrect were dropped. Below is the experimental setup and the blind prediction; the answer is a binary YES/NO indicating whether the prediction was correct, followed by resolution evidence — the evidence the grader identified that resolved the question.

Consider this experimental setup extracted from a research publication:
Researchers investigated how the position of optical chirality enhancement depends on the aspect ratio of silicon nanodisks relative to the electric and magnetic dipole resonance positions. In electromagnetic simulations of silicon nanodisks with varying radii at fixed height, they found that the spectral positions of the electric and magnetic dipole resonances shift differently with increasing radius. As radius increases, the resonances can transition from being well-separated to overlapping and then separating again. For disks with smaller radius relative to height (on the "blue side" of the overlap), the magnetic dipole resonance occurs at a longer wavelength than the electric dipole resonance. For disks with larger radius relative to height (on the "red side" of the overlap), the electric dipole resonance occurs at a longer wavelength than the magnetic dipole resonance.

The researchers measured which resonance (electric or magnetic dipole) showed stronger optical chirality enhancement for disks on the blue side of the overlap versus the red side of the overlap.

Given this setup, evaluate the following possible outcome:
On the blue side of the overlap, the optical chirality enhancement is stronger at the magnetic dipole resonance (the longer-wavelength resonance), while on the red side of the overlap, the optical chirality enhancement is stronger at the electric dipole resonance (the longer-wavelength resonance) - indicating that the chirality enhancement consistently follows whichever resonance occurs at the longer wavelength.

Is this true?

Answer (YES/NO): YES